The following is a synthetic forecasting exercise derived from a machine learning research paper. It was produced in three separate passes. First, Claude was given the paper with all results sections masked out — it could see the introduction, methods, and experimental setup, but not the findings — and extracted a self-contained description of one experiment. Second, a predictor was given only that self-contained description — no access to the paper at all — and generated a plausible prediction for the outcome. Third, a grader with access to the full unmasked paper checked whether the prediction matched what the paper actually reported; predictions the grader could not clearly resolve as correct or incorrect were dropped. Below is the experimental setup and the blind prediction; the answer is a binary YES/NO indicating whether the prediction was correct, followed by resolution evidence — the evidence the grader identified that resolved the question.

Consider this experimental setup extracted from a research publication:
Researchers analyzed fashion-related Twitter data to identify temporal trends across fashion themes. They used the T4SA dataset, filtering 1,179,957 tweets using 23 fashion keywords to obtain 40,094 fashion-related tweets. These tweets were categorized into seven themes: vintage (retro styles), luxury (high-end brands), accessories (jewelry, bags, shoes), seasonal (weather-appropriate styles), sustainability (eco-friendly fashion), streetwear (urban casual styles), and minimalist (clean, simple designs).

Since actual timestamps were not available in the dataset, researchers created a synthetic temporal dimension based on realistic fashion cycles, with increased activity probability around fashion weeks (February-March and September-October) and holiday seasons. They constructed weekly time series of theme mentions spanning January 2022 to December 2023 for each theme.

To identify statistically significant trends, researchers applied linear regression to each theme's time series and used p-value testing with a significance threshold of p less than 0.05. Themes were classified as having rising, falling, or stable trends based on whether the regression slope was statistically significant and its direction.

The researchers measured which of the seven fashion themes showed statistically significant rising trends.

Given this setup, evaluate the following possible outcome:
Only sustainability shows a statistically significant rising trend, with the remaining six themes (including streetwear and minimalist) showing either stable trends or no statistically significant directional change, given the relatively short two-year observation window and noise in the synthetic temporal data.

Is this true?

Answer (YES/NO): NO